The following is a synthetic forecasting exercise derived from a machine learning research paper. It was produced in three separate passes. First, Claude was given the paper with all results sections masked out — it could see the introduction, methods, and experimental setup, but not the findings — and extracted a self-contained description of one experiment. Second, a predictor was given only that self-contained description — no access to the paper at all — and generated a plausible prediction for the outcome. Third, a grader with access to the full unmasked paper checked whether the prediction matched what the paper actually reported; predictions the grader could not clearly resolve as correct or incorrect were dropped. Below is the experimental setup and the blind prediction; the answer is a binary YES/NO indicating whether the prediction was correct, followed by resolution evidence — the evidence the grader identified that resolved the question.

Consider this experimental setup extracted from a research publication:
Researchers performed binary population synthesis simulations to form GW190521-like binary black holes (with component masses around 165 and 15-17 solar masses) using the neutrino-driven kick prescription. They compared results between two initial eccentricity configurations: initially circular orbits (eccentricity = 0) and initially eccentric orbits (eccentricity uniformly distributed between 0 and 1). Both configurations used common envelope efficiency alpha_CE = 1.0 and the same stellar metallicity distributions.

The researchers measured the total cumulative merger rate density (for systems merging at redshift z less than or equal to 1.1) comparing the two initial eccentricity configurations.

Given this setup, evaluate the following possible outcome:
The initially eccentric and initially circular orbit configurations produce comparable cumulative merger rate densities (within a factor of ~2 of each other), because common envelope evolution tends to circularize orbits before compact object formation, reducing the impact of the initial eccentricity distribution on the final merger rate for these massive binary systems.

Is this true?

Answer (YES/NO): YES